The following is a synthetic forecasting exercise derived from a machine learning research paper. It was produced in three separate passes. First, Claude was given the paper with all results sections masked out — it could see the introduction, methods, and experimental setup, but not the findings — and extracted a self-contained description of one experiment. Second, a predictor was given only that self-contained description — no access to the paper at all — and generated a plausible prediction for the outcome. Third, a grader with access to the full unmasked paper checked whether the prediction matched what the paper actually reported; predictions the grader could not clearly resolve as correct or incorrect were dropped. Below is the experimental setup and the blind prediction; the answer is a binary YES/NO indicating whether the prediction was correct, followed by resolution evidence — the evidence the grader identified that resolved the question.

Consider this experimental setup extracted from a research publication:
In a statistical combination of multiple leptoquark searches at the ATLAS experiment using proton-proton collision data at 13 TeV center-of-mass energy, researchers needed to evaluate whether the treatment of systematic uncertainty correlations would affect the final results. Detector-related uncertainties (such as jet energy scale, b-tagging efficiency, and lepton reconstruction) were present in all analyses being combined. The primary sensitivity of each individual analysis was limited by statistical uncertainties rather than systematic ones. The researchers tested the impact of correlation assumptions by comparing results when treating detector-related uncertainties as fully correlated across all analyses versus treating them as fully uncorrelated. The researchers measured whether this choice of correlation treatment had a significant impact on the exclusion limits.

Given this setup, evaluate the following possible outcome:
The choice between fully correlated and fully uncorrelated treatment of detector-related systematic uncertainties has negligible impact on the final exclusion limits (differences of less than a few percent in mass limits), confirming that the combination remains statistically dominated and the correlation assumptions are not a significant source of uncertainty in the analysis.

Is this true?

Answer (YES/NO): YES